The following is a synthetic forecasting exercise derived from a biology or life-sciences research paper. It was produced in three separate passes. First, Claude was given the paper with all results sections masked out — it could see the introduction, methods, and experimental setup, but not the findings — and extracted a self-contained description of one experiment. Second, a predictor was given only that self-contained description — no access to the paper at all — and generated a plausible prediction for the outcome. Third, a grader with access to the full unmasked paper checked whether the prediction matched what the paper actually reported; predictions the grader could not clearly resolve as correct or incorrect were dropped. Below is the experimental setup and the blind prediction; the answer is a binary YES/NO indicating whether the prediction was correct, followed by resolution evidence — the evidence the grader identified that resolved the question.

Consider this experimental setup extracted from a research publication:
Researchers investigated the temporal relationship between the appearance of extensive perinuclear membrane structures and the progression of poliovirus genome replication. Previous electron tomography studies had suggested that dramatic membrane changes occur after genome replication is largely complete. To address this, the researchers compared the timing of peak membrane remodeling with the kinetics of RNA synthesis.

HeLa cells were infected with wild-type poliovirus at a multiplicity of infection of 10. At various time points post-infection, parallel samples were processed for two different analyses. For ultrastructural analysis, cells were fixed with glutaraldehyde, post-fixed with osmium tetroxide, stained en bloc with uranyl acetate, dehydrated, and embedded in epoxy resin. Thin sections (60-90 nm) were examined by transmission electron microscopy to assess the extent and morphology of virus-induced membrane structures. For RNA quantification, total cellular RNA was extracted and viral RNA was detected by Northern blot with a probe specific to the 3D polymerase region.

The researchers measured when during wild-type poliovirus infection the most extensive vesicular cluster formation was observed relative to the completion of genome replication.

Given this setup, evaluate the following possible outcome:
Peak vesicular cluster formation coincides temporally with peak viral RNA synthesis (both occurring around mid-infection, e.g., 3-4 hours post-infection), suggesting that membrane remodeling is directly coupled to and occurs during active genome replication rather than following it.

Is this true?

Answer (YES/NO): NO